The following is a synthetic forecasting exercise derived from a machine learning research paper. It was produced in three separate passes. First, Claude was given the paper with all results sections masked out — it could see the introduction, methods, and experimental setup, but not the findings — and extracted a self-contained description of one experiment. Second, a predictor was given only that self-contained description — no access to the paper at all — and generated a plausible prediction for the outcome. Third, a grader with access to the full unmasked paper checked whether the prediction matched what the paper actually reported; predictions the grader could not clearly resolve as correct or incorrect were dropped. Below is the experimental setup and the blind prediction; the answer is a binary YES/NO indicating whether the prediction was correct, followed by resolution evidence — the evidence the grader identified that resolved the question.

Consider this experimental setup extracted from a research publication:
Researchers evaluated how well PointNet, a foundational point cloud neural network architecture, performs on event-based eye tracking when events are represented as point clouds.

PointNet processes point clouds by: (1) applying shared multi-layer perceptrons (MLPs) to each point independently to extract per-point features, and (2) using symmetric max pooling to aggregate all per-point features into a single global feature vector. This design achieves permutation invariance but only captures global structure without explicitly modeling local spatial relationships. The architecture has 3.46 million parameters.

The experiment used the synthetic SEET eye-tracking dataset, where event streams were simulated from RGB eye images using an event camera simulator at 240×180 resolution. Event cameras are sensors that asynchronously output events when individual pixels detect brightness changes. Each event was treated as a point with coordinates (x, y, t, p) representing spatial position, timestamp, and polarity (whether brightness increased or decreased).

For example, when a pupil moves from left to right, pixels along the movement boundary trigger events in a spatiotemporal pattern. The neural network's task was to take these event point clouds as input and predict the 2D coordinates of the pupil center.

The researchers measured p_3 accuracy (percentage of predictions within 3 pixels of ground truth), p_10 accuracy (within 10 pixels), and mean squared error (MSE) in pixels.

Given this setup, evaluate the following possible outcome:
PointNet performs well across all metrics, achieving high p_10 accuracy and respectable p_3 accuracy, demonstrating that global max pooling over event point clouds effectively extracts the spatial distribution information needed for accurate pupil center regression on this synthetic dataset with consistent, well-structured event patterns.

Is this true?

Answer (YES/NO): NO